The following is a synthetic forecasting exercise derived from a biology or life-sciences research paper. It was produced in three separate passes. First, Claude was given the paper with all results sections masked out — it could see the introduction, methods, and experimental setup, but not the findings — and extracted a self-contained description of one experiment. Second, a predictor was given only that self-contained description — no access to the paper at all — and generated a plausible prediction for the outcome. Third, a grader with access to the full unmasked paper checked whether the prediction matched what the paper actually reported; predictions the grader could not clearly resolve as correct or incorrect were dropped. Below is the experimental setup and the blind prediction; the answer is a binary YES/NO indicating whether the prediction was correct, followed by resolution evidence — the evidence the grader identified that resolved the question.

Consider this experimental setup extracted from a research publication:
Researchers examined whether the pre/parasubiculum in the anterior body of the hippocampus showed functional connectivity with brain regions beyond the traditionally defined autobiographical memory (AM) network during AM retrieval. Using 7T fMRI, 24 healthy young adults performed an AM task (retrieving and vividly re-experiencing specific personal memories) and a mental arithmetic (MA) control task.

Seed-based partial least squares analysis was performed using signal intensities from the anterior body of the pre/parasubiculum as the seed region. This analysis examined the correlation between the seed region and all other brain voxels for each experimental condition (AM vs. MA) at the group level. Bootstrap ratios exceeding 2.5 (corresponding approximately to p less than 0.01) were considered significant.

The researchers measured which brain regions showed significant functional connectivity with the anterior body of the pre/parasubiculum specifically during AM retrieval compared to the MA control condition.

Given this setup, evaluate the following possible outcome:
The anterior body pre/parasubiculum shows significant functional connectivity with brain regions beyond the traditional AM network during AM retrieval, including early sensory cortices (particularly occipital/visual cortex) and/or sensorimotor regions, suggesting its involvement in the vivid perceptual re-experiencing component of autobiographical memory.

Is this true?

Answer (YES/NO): YES